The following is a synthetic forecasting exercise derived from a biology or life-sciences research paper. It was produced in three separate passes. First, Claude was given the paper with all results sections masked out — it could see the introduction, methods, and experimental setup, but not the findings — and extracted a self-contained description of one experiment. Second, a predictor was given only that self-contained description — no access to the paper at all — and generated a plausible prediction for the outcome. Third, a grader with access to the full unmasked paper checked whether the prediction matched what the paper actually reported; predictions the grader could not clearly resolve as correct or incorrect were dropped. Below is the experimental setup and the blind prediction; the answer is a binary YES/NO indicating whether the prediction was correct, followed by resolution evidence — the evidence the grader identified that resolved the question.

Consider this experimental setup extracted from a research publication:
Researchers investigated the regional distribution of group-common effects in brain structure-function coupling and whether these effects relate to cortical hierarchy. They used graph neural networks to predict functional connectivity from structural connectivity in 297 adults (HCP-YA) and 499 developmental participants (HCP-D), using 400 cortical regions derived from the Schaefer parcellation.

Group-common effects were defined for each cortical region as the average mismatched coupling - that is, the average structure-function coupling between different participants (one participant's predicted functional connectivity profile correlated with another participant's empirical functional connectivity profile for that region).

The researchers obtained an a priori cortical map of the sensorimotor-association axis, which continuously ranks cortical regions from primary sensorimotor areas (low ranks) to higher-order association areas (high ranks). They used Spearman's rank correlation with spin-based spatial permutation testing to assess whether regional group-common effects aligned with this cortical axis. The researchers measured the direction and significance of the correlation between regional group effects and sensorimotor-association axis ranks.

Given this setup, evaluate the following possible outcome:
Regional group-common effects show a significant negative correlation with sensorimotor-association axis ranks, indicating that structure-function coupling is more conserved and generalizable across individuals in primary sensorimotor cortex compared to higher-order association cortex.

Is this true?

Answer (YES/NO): YES